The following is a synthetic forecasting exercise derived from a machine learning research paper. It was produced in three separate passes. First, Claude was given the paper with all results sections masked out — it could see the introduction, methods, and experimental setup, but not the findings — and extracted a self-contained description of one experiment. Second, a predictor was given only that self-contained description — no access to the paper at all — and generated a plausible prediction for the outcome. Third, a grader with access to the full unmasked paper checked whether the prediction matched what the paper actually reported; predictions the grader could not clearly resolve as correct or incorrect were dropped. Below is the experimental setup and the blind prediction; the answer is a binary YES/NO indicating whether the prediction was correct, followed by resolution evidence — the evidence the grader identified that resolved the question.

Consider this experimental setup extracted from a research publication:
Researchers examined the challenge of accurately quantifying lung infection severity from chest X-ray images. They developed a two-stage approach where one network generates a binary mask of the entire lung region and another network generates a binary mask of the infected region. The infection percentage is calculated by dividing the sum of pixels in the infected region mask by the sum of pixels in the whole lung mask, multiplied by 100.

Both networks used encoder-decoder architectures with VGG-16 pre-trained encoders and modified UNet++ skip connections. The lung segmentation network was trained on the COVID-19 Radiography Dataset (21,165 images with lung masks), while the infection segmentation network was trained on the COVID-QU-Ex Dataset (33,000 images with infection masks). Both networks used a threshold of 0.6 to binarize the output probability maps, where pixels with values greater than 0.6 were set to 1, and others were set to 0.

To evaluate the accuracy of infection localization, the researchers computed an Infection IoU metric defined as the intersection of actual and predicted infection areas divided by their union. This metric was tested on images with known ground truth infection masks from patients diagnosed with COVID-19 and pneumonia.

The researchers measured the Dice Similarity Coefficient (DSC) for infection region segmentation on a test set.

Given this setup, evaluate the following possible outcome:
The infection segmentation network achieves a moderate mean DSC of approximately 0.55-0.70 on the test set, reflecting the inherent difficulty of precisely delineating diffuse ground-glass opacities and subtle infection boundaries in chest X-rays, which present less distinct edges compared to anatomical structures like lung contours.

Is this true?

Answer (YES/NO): NO